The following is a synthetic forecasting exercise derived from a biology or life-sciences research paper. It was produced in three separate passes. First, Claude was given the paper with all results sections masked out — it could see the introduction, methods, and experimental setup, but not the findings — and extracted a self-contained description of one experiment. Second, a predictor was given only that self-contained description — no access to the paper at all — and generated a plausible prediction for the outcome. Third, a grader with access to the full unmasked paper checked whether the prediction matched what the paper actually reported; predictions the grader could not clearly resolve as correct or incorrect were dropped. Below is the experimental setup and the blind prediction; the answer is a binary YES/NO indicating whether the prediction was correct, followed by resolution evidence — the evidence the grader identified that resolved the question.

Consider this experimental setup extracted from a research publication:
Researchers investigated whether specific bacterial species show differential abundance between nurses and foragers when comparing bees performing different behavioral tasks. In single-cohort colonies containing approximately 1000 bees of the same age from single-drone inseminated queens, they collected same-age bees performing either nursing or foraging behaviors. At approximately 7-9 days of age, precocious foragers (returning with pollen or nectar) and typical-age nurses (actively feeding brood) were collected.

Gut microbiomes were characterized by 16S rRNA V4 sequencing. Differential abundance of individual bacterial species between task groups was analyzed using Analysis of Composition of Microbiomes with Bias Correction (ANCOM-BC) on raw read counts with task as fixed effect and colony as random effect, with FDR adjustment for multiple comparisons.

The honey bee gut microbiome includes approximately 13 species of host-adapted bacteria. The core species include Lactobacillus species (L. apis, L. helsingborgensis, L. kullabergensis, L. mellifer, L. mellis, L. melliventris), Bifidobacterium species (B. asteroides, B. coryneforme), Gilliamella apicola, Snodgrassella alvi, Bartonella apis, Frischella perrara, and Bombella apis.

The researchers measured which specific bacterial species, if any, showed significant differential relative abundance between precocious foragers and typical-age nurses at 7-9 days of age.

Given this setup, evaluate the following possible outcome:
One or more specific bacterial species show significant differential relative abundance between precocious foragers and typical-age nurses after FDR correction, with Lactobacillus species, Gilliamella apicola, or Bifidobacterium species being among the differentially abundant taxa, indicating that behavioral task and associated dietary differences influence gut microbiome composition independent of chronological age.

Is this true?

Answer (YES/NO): NO